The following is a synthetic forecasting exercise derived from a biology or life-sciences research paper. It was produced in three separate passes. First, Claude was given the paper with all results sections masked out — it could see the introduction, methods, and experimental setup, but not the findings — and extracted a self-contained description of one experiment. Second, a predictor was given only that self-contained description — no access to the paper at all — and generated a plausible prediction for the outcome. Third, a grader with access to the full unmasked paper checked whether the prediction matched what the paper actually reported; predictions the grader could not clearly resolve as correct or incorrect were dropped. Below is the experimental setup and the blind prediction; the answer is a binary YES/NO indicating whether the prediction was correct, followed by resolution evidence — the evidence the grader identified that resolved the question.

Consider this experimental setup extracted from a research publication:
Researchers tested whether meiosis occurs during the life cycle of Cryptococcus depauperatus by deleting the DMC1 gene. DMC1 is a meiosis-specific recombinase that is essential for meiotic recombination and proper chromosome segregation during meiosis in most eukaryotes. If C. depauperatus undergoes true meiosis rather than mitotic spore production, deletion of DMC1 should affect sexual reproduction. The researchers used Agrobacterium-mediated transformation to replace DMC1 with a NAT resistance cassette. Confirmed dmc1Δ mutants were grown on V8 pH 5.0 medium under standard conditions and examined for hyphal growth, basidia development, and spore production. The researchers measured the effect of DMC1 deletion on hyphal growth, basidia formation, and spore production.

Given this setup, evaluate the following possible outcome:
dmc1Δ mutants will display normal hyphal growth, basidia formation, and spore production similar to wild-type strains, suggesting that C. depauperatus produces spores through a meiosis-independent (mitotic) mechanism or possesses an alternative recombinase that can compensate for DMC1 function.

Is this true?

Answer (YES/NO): NO